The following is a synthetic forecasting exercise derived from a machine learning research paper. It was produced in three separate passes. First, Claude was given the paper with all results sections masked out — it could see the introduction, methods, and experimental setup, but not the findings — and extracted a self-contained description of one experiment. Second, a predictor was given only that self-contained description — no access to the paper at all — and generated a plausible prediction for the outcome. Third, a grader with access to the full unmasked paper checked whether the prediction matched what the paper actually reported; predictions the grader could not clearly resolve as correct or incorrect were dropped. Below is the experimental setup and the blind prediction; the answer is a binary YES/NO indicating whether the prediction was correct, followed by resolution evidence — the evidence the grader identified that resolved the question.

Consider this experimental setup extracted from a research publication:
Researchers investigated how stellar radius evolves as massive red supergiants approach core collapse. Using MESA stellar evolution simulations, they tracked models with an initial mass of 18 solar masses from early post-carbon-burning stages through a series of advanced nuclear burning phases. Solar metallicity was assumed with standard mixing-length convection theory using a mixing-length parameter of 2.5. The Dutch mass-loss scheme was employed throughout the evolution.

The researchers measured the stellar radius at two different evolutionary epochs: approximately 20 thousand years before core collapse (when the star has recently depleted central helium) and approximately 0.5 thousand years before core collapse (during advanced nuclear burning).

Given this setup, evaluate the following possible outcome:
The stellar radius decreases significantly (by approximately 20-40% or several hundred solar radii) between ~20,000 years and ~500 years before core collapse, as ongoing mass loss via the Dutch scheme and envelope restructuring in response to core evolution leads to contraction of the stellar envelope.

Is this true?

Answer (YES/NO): NO